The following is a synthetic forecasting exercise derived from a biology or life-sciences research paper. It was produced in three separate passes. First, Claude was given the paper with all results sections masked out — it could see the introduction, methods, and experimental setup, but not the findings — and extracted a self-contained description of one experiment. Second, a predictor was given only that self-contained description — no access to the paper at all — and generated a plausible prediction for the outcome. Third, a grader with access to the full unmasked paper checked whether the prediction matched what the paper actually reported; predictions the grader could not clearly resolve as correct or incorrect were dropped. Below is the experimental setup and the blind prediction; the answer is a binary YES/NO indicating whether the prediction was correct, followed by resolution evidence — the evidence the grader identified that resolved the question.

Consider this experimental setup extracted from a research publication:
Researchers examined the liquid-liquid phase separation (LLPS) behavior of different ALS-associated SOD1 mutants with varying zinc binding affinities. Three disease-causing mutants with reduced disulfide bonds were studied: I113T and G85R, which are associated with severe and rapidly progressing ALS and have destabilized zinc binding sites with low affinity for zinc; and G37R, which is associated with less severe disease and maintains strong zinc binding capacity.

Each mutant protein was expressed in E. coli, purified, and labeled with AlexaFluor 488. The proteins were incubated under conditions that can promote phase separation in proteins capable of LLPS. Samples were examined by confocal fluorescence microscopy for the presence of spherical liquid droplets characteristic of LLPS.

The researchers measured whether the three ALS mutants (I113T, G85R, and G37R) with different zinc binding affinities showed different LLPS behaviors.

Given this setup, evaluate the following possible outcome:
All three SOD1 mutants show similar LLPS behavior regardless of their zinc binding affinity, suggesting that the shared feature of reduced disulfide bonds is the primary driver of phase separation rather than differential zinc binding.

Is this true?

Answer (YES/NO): NO